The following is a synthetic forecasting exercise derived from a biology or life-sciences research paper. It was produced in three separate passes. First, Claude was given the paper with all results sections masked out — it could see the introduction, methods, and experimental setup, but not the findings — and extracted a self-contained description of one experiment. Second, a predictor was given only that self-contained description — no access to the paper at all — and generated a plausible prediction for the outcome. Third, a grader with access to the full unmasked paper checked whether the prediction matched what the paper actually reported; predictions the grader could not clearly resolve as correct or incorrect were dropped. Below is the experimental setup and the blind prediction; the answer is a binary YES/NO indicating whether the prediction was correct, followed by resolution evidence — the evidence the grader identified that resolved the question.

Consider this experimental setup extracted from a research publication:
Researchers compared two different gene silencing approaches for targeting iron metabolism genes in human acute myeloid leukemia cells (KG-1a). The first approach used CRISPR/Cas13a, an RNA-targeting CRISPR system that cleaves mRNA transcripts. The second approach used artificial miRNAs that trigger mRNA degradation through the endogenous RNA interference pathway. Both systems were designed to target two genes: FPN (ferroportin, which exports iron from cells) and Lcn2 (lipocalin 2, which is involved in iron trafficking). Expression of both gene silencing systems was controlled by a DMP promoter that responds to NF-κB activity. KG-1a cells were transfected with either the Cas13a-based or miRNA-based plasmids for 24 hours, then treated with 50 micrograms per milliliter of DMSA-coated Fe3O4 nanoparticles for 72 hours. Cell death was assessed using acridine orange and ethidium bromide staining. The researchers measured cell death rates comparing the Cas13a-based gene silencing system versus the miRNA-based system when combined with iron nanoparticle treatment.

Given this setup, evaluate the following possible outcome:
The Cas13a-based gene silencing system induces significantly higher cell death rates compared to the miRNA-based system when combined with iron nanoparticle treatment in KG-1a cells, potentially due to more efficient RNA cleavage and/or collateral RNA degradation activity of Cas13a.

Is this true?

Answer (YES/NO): NO